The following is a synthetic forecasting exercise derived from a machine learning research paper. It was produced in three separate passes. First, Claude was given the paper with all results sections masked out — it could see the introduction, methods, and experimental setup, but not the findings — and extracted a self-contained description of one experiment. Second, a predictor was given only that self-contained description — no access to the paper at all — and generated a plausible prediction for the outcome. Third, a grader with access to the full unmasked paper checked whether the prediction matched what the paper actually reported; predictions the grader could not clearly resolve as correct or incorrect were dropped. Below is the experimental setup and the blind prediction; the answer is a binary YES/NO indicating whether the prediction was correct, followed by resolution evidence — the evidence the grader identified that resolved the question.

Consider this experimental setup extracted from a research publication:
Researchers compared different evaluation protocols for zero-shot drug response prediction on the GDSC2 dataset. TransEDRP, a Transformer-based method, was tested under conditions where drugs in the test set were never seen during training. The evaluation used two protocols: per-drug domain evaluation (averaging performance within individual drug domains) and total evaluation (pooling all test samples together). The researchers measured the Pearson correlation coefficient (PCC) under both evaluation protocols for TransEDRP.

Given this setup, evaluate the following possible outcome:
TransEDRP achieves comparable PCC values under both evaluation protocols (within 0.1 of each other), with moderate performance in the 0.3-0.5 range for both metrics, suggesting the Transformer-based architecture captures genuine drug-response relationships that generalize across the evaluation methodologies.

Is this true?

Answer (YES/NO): NO